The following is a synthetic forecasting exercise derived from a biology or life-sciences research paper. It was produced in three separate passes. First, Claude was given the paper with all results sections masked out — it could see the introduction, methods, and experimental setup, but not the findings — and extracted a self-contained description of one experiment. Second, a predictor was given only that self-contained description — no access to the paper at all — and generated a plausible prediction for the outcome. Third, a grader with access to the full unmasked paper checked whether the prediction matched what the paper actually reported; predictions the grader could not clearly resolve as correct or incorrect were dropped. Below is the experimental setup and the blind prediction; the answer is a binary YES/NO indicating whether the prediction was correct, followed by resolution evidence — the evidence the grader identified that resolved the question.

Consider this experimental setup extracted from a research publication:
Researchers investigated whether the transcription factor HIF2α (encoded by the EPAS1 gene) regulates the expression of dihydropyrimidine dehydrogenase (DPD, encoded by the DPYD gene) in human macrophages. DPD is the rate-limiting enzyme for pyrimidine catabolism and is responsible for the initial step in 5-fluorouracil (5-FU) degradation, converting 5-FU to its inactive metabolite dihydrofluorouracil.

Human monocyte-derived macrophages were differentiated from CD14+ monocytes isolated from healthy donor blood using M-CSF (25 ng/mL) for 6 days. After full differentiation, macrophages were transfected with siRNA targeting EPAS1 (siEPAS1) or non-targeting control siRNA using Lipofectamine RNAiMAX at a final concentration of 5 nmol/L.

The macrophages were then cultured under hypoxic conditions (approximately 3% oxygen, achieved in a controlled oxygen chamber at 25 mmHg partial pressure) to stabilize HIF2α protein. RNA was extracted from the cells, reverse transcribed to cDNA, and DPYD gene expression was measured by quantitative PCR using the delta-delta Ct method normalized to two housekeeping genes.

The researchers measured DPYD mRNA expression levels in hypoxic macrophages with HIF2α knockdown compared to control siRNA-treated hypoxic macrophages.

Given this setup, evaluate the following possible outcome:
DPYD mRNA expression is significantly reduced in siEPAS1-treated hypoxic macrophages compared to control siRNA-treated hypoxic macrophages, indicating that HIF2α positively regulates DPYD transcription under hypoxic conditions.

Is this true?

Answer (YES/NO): NO